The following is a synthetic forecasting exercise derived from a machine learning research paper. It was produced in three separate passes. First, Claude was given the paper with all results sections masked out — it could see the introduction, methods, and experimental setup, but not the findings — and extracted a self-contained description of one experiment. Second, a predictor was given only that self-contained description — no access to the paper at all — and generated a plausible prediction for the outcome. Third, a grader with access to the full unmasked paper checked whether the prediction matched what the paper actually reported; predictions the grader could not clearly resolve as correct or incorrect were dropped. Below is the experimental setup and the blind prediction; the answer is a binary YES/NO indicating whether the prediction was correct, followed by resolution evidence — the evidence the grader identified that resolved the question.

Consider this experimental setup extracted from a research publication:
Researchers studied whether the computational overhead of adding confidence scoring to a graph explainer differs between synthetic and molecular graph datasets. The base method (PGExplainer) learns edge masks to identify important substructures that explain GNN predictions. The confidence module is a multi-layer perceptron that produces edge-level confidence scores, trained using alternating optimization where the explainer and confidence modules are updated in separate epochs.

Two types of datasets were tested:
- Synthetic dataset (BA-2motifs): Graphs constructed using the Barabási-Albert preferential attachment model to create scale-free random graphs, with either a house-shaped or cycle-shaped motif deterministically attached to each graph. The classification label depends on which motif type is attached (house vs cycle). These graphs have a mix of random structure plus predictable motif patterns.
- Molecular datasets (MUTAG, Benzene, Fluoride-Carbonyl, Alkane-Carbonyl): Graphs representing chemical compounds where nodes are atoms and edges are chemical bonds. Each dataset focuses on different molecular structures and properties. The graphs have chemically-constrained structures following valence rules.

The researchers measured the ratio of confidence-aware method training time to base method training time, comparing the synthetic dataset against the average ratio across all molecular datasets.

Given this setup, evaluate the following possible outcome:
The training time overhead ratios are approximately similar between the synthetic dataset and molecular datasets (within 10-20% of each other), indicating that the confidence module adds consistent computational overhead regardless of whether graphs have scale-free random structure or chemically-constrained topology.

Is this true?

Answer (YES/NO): YES